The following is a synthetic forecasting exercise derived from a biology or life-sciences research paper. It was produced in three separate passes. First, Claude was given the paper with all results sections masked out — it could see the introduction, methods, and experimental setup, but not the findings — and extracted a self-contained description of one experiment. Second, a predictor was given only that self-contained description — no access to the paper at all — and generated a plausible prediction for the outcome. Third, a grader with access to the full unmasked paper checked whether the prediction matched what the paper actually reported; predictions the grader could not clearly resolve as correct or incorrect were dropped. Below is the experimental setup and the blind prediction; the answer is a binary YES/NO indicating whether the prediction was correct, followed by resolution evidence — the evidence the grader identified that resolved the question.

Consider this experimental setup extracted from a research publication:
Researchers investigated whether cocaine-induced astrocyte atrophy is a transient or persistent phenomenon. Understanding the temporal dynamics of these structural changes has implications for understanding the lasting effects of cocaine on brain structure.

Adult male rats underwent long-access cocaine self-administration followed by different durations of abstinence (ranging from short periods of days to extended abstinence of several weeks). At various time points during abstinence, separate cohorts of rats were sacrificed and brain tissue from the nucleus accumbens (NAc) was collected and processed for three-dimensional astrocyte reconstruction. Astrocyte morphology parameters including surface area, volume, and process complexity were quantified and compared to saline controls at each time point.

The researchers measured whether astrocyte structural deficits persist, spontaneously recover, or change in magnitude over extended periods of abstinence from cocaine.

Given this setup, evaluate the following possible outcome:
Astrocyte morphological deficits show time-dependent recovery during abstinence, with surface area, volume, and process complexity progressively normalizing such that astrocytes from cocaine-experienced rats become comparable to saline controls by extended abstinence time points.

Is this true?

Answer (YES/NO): NO